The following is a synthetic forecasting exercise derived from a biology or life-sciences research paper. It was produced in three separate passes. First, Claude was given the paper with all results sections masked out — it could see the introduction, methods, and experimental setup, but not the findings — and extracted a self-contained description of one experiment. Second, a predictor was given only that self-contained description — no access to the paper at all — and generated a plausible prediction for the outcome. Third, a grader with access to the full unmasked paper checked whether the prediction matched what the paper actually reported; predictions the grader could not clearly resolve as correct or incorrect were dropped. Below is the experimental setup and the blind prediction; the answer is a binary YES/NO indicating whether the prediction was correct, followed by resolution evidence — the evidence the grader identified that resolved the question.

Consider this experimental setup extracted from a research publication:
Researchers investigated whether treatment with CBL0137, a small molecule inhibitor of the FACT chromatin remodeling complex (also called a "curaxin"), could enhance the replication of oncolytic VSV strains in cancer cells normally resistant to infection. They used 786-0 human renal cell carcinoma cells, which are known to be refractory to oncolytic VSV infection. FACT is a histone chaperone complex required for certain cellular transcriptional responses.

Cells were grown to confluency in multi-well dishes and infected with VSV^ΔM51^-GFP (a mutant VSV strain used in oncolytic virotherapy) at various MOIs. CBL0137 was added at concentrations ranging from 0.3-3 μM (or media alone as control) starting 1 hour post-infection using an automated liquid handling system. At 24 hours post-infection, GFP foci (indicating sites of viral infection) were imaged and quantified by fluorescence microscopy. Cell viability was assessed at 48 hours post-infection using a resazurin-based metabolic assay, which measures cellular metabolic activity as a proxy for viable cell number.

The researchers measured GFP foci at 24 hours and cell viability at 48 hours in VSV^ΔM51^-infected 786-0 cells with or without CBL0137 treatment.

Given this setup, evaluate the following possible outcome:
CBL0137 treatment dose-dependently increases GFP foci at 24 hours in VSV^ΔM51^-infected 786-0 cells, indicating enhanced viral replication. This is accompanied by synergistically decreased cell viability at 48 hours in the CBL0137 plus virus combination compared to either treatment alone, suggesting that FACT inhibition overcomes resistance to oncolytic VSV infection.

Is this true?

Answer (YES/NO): YES